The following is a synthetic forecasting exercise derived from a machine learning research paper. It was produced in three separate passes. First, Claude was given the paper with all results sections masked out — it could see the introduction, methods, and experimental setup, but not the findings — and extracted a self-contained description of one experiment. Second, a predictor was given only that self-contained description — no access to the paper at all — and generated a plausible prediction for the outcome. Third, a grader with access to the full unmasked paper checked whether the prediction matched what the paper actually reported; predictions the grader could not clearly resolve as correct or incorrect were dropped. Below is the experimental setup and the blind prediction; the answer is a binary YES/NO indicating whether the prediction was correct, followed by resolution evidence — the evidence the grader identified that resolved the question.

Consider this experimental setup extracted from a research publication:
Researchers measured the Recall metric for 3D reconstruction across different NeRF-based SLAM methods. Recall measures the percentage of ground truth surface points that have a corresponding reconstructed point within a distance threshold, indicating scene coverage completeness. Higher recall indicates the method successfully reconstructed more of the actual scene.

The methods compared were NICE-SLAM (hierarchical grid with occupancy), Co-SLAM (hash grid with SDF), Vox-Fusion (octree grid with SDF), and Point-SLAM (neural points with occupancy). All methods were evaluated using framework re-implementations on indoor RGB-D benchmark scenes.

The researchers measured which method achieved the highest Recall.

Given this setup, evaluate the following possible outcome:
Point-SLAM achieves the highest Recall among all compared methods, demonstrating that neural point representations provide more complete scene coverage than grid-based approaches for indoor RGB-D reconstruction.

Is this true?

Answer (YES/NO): YES